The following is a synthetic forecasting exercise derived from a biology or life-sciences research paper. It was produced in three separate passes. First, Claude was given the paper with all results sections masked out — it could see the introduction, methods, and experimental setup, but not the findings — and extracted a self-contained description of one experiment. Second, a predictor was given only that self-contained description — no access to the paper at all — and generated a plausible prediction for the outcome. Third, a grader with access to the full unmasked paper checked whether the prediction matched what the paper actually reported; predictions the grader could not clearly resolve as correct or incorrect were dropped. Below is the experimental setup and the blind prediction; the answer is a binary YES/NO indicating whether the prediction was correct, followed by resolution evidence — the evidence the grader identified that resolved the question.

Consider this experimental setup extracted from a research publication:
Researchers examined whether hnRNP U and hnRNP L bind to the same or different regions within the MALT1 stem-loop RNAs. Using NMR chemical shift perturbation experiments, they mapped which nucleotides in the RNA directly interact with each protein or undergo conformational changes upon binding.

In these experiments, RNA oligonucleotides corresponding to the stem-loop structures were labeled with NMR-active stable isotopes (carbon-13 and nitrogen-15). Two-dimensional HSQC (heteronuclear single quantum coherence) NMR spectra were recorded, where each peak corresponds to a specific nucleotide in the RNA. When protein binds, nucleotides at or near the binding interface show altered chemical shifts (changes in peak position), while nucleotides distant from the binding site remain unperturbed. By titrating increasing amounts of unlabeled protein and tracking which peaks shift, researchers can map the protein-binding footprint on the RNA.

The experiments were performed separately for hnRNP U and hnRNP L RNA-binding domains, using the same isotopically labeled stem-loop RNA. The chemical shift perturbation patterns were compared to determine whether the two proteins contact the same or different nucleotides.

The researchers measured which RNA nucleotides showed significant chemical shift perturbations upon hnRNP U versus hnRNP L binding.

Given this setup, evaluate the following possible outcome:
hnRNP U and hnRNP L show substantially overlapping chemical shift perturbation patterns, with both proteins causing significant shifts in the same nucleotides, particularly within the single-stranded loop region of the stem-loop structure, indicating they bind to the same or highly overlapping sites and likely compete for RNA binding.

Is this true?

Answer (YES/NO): NO